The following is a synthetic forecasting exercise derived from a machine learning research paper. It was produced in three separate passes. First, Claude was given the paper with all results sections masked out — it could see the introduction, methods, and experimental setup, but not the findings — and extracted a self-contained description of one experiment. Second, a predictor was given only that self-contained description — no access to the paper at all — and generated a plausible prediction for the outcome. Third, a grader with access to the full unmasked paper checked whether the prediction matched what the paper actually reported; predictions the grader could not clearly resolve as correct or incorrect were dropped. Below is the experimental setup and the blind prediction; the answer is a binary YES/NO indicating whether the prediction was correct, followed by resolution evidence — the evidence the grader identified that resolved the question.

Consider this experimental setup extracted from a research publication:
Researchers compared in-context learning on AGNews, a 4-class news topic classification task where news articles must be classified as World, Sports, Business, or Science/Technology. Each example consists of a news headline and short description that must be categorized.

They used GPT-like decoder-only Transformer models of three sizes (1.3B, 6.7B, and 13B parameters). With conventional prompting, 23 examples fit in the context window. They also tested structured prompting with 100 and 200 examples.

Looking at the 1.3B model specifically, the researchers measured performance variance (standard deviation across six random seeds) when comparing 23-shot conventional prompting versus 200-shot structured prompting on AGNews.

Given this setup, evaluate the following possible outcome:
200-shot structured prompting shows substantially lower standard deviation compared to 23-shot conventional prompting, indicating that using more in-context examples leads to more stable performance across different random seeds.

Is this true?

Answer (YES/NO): NO